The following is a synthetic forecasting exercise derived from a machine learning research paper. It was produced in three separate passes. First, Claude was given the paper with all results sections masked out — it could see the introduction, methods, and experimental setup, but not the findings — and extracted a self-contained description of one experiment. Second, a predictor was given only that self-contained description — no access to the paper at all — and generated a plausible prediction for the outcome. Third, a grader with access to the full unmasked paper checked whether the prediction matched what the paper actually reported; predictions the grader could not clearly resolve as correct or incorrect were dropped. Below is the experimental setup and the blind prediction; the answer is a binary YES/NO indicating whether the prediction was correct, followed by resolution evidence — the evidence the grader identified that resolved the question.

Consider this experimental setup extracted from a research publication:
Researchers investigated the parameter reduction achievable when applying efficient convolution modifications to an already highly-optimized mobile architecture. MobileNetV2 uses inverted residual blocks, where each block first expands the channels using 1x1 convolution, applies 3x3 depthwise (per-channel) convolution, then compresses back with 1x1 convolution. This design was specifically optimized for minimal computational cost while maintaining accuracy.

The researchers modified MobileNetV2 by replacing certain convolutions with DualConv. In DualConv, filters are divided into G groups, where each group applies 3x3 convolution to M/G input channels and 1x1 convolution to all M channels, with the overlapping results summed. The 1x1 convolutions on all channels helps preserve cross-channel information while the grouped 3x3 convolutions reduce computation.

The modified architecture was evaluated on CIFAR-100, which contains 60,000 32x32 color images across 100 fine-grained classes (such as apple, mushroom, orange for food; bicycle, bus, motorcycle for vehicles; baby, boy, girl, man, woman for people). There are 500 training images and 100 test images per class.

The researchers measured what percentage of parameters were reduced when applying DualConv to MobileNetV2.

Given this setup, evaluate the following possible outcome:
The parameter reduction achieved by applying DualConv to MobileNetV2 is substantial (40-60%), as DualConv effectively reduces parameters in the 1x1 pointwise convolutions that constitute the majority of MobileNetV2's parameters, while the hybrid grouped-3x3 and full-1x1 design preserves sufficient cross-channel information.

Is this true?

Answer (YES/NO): YES